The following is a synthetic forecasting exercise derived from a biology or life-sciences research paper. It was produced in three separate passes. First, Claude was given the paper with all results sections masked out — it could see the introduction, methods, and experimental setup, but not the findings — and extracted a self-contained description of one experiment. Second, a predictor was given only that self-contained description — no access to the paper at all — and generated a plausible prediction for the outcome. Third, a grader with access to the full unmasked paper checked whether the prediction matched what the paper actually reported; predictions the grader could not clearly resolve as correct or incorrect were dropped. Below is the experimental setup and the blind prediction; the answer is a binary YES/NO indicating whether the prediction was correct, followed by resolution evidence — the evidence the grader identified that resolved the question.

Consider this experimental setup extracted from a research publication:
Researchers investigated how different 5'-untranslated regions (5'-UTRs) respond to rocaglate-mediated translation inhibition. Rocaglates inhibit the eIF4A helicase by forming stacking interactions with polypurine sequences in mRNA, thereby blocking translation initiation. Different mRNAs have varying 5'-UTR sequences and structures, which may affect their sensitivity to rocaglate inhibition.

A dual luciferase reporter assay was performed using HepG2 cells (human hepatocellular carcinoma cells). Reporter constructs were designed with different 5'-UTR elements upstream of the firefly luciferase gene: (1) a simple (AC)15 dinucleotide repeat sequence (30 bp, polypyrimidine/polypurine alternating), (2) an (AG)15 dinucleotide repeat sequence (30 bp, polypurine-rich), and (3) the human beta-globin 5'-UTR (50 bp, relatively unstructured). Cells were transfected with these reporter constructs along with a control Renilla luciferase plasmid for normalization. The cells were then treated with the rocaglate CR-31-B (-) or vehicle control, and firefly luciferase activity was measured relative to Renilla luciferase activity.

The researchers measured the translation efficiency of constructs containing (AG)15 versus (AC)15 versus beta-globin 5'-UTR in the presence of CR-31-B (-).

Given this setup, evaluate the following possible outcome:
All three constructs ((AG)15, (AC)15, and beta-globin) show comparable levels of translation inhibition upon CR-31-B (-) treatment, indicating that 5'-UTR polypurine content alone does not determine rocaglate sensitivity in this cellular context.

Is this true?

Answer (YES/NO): NO